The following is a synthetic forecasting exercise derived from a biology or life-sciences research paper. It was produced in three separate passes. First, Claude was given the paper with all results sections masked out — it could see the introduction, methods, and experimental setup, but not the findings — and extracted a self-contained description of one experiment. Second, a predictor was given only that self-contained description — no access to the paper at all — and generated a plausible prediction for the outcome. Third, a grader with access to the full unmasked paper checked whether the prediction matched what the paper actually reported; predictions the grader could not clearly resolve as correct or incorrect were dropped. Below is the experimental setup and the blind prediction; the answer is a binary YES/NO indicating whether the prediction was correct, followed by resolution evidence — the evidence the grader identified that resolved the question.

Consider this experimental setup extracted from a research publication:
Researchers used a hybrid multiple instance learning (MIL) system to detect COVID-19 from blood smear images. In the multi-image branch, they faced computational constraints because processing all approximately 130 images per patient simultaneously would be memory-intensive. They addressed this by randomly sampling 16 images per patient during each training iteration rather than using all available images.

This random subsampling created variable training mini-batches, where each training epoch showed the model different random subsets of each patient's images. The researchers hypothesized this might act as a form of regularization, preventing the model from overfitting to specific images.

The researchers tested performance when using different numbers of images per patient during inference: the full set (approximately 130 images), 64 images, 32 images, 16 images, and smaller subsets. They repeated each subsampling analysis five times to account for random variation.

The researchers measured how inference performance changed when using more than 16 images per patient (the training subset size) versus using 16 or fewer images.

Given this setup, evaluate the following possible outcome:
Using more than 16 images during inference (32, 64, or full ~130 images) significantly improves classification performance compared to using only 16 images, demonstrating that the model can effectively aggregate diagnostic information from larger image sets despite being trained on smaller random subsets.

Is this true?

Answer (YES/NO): NO